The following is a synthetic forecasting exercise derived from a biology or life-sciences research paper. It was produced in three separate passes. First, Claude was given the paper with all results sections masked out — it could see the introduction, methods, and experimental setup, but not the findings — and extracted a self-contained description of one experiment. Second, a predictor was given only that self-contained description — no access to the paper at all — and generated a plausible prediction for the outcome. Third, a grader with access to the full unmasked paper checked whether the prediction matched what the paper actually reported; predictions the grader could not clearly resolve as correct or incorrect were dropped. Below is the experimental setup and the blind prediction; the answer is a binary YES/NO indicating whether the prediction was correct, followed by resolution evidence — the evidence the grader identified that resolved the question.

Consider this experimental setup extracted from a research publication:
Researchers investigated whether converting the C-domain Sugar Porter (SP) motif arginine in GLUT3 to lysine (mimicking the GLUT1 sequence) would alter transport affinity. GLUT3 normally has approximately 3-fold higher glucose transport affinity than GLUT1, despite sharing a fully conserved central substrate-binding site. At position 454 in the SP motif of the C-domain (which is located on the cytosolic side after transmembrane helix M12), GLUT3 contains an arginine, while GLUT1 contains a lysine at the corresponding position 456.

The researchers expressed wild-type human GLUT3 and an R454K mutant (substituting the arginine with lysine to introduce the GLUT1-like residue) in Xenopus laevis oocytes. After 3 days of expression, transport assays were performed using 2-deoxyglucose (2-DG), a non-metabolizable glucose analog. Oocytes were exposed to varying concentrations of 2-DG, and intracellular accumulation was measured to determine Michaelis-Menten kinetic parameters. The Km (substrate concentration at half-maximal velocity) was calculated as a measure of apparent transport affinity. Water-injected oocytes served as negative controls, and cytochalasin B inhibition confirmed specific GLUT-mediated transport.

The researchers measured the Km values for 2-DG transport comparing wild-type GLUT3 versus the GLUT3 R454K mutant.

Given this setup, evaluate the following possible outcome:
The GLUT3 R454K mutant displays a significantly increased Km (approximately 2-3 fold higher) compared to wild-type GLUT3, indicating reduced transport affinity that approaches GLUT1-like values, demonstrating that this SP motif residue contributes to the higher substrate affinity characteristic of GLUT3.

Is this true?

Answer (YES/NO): NO